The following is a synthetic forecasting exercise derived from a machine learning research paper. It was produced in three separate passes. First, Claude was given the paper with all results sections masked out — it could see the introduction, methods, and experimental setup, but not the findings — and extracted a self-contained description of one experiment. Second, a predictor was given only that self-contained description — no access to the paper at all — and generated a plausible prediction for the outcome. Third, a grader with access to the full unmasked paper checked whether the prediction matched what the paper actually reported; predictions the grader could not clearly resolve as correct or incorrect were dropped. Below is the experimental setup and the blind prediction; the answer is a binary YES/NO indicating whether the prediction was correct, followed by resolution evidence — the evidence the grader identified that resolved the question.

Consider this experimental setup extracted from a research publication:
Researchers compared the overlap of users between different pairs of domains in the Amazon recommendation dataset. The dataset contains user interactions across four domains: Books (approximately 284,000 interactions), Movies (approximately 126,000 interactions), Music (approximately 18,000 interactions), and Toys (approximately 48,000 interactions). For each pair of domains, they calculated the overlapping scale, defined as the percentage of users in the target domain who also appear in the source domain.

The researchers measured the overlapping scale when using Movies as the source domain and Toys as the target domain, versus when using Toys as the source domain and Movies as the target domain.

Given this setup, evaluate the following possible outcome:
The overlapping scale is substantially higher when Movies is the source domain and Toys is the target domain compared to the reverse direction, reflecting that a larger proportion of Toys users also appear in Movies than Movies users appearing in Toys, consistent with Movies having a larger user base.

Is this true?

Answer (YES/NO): NO